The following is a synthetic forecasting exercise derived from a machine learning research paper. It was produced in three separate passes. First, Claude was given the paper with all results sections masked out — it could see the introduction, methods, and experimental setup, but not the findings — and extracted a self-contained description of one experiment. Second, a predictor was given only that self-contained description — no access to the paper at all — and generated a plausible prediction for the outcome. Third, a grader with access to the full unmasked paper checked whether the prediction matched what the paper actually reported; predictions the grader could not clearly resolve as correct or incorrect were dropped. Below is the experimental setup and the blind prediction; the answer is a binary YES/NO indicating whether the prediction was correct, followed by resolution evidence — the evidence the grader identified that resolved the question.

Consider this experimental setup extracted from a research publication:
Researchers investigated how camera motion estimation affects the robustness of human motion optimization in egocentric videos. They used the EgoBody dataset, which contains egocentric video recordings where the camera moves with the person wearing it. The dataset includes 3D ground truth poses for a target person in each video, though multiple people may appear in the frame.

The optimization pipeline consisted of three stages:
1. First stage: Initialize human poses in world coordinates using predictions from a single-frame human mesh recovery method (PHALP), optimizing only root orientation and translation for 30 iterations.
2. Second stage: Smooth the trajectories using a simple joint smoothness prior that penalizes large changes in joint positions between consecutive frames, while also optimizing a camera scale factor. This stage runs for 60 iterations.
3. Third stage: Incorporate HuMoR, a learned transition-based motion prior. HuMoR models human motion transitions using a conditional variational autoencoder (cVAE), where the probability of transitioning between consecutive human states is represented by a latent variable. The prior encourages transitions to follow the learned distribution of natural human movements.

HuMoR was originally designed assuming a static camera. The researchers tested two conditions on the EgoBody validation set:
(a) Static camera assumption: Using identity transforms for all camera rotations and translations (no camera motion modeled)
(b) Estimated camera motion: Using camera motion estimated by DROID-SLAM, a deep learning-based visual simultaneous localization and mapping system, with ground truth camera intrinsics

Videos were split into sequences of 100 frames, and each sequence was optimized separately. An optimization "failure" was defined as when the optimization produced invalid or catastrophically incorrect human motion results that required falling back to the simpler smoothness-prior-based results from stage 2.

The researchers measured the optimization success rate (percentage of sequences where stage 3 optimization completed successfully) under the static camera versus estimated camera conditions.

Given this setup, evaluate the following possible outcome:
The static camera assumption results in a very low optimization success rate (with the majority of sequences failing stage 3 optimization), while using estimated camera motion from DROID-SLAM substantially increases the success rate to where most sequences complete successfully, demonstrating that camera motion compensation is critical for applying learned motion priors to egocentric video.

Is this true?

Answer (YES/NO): NO